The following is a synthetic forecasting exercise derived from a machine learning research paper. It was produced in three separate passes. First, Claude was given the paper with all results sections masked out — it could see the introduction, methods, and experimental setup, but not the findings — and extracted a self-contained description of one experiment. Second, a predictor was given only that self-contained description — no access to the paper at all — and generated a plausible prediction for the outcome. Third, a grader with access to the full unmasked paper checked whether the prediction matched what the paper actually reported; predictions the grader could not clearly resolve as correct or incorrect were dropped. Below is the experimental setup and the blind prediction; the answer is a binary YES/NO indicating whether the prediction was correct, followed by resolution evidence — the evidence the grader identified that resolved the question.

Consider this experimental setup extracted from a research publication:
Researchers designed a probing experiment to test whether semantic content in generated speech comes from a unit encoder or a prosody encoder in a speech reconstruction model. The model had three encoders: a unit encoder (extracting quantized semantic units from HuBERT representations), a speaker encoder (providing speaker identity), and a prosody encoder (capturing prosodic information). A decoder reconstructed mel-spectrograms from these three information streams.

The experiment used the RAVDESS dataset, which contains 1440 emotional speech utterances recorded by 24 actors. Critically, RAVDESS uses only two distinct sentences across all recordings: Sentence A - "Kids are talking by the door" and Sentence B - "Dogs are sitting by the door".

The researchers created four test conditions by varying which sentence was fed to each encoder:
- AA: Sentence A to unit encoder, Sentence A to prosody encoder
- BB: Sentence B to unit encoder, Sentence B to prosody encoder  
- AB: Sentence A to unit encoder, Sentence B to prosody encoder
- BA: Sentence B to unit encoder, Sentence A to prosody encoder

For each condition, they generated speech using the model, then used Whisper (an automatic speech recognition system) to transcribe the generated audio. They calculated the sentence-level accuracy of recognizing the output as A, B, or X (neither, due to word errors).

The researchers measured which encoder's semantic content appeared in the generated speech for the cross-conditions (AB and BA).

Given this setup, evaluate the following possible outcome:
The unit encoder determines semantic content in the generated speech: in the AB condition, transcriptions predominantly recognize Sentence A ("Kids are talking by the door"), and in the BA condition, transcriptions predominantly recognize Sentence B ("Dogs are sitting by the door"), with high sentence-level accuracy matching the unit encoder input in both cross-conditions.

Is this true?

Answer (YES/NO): YES